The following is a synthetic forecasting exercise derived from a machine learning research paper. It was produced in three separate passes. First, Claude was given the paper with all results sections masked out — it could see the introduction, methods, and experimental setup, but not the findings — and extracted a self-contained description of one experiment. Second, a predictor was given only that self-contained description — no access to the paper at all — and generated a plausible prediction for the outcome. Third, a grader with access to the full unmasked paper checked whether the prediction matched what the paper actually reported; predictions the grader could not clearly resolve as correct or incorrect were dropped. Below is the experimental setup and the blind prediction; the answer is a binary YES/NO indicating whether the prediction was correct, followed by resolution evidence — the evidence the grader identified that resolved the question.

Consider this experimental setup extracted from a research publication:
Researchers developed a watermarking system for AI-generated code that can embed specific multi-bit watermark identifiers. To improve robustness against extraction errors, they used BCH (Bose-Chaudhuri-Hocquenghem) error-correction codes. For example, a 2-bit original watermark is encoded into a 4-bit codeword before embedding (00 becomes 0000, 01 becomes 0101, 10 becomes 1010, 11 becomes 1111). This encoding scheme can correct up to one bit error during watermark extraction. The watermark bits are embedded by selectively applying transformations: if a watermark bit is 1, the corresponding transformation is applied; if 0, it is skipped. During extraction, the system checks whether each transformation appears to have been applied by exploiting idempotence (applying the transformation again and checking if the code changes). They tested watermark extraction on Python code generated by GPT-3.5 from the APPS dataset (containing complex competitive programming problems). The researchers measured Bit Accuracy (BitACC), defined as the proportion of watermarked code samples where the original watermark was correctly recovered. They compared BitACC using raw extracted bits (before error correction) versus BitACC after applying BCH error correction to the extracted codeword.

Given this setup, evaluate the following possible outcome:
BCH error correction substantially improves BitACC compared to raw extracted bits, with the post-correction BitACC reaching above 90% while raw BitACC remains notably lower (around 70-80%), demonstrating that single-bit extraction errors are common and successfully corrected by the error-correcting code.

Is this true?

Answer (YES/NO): NO